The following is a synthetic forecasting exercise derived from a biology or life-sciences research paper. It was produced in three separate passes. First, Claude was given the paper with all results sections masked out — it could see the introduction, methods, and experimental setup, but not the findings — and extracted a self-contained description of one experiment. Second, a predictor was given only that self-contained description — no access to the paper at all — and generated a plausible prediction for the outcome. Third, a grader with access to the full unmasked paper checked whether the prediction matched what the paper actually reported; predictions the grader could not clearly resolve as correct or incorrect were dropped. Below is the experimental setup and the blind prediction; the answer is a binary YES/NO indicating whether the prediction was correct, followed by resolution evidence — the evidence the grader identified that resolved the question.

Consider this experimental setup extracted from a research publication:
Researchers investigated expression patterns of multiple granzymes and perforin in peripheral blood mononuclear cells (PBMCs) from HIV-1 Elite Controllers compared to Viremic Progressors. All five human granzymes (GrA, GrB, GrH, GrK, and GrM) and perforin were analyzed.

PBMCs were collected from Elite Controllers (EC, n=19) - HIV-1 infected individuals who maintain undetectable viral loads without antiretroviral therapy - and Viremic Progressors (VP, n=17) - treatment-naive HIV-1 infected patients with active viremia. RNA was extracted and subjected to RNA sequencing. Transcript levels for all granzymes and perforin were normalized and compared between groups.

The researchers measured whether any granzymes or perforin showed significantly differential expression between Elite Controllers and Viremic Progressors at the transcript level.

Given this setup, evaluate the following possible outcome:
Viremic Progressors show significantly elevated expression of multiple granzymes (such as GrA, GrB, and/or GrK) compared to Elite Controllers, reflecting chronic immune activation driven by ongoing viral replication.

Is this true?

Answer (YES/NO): NO